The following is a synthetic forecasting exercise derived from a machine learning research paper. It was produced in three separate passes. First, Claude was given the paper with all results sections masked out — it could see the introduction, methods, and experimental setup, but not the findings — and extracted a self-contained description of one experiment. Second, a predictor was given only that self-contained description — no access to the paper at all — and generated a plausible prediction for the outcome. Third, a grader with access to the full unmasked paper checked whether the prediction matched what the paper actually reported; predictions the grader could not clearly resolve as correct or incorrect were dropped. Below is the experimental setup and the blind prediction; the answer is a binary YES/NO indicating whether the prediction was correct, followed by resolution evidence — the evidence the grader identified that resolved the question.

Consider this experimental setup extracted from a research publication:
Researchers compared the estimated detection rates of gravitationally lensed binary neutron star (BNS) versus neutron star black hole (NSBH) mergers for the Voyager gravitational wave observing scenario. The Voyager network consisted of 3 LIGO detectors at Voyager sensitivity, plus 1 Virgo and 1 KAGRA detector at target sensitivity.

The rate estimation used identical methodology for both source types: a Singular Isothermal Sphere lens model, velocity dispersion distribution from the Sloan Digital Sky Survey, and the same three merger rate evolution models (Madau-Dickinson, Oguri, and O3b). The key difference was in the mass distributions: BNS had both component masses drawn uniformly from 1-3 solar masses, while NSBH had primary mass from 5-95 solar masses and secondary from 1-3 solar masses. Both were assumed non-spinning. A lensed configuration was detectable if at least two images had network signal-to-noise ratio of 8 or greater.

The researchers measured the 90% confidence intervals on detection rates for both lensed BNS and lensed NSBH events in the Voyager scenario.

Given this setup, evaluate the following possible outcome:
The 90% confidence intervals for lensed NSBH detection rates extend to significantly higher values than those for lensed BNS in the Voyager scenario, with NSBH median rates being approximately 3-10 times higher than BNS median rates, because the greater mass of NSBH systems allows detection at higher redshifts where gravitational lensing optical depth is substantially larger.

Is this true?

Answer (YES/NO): NO